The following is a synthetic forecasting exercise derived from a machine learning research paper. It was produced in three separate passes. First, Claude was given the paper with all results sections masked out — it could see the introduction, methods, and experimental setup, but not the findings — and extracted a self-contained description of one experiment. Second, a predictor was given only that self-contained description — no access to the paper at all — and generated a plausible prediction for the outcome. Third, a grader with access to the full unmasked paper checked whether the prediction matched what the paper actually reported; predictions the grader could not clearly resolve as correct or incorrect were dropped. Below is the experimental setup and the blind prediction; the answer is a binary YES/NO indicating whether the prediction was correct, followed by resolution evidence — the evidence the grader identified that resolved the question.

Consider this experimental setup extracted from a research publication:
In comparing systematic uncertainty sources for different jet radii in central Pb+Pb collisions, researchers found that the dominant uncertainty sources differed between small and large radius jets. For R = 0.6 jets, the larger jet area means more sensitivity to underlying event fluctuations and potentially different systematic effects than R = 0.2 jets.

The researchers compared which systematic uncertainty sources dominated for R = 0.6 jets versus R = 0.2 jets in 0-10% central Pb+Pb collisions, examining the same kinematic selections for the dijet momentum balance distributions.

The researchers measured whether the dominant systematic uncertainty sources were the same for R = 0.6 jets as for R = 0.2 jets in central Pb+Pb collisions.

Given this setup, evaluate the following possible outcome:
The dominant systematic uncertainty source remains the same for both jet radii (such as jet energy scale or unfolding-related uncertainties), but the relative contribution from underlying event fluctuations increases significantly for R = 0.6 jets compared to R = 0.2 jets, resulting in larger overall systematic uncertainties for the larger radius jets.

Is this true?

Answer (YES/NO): NO